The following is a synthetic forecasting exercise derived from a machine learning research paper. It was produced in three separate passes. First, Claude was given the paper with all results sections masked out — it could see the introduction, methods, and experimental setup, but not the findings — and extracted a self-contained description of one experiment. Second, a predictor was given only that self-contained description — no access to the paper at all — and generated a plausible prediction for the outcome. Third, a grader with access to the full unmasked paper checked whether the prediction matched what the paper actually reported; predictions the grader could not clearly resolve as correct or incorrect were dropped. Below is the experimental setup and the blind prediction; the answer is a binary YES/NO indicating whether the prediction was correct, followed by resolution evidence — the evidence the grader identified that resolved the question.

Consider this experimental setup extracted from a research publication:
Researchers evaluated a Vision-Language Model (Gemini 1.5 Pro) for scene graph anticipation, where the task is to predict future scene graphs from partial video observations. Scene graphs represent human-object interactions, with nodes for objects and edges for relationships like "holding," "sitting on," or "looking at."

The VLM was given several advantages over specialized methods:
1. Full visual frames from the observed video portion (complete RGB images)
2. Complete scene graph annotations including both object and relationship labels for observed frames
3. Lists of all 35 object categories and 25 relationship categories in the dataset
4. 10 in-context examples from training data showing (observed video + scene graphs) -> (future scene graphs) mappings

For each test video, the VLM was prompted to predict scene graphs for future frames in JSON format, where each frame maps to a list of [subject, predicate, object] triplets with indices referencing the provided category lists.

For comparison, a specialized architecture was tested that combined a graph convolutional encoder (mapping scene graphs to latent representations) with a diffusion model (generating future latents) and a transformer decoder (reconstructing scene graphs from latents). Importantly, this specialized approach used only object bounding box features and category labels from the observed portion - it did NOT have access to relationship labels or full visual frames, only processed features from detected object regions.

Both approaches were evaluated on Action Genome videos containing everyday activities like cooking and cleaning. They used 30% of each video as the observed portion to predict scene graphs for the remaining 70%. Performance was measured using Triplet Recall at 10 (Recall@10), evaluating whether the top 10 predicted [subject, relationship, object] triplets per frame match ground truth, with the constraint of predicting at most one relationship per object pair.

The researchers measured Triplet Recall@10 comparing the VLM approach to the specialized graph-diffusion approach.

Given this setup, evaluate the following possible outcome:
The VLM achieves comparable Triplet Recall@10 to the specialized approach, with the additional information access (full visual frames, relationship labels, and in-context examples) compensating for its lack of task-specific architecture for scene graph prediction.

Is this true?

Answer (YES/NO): NO